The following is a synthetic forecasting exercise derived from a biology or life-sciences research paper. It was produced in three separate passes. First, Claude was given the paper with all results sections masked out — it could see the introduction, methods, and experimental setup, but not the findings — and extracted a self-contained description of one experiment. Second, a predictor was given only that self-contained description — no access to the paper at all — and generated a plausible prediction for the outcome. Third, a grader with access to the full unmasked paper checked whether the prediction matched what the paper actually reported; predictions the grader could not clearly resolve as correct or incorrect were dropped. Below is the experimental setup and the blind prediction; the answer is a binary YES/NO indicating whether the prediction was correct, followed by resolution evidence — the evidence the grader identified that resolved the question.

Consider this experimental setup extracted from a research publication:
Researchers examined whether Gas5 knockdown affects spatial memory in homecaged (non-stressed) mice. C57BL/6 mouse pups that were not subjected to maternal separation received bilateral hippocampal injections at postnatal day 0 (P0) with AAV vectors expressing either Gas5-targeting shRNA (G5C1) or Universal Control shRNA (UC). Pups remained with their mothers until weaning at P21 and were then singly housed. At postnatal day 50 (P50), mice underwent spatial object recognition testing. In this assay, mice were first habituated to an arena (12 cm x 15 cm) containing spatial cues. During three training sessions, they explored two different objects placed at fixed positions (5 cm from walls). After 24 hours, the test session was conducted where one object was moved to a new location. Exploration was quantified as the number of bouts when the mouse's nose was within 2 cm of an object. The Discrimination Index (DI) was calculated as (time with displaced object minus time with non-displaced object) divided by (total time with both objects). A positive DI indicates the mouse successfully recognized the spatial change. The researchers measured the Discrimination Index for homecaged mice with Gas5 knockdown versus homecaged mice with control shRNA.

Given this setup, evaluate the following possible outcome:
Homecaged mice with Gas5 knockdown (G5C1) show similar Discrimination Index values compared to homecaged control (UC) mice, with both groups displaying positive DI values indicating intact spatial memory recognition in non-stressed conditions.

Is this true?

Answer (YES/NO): YES